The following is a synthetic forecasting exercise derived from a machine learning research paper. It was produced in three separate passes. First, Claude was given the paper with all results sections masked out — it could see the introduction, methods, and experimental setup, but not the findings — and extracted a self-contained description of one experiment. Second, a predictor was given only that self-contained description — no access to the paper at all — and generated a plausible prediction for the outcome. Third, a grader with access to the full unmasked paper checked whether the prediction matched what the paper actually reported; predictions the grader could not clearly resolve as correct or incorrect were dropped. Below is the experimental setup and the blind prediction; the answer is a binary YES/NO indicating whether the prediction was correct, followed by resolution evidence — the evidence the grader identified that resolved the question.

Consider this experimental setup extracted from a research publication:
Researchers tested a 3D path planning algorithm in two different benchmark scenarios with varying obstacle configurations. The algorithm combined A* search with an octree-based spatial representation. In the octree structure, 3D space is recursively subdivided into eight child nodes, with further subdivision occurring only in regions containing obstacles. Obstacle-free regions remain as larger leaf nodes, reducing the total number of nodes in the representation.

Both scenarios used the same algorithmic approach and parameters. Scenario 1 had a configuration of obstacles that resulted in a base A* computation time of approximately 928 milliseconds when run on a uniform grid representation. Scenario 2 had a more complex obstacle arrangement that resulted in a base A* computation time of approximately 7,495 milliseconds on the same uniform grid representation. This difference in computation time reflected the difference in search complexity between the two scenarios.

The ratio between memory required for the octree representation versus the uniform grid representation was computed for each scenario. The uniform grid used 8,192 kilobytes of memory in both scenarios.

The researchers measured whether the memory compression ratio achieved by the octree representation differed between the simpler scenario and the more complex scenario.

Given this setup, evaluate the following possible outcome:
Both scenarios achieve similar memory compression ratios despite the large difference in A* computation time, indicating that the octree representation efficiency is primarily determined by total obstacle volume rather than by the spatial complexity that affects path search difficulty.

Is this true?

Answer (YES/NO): NO